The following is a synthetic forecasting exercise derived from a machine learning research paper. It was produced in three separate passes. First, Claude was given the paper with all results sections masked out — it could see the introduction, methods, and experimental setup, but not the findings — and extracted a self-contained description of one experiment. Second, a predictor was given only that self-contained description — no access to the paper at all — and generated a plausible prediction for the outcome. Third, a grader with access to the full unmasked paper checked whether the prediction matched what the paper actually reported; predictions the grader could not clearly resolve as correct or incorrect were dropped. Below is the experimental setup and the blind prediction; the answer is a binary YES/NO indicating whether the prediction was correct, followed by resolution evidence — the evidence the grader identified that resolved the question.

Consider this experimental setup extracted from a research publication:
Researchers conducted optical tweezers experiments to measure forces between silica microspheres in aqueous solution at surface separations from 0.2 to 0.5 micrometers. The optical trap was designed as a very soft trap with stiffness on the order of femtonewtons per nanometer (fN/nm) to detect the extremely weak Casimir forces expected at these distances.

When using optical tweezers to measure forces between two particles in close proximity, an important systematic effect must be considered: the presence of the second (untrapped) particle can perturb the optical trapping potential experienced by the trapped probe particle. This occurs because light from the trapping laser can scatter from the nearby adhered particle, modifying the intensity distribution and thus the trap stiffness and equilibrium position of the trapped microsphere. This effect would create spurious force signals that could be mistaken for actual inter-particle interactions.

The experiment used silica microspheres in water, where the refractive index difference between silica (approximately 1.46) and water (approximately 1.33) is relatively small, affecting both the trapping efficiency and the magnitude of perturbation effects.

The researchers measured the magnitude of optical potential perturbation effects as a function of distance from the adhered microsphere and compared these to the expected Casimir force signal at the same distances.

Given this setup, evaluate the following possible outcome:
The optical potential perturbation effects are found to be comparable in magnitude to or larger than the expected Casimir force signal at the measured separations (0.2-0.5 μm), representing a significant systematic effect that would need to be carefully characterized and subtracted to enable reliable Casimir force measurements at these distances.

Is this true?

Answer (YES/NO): NO